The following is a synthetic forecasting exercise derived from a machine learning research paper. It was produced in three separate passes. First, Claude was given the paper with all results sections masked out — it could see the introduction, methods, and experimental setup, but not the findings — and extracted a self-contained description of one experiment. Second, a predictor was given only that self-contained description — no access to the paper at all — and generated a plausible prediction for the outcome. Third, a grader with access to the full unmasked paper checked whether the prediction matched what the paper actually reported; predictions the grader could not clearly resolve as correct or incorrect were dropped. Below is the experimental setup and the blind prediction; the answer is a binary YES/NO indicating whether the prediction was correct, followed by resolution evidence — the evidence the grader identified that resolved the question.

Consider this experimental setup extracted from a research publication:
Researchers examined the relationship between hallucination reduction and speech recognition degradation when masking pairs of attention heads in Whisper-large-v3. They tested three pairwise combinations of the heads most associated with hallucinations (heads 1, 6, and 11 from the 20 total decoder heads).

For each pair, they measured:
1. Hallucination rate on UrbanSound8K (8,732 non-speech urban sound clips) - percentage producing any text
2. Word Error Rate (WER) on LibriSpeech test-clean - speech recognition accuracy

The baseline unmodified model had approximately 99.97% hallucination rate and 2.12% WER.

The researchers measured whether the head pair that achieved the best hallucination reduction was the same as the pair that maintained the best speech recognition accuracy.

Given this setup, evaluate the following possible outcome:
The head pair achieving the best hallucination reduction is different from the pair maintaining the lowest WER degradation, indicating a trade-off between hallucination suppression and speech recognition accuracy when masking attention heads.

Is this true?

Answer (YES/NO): YES